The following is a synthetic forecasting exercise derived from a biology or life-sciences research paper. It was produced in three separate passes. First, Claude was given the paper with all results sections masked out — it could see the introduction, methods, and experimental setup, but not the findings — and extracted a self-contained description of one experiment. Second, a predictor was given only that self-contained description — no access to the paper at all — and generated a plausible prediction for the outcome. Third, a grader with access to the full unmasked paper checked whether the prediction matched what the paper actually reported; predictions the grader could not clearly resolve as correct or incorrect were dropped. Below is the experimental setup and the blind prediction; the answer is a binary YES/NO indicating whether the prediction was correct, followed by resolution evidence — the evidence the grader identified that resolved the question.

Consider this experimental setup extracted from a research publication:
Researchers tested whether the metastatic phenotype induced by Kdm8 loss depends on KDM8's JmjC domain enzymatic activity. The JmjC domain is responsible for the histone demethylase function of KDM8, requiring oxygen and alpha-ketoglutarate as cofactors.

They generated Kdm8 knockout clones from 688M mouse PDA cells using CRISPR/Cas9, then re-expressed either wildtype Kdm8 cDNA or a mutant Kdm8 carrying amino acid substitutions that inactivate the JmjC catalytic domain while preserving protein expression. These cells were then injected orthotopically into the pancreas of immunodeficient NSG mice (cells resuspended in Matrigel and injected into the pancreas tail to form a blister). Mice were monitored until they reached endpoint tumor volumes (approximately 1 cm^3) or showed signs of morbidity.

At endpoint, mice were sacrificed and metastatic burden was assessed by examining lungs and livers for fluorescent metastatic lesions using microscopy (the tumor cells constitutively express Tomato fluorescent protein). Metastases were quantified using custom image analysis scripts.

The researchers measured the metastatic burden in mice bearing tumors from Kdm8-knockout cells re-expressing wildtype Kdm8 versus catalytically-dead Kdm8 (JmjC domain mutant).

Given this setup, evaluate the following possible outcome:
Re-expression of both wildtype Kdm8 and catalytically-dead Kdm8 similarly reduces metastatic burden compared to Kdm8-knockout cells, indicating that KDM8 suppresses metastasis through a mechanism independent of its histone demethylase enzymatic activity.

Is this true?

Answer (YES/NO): NO